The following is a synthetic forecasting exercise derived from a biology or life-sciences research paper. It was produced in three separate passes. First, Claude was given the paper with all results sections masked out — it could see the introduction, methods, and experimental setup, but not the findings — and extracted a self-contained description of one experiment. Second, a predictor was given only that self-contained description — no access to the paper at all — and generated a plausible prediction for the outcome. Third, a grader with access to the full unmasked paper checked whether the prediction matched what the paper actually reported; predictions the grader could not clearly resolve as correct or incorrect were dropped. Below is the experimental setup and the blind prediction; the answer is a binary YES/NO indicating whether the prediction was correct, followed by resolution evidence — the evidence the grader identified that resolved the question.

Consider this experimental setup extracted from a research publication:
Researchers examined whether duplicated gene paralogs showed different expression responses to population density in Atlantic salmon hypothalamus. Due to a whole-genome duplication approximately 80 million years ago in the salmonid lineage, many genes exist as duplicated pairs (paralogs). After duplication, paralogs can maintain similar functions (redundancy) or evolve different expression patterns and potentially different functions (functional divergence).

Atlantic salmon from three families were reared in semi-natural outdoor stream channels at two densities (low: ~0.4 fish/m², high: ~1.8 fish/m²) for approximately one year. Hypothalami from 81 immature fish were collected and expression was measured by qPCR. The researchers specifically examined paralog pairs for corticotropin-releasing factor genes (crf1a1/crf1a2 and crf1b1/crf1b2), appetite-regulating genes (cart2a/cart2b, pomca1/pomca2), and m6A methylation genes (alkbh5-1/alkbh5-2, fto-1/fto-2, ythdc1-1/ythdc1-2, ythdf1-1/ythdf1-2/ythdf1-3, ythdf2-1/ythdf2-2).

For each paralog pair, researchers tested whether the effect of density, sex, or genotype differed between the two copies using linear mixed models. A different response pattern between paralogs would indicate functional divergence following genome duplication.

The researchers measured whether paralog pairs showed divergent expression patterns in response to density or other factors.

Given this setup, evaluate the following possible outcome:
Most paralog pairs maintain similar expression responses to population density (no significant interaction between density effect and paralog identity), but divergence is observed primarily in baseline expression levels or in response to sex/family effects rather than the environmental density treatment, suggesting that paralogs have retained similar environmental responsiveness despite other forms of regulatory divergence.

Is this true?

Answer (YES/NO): NO